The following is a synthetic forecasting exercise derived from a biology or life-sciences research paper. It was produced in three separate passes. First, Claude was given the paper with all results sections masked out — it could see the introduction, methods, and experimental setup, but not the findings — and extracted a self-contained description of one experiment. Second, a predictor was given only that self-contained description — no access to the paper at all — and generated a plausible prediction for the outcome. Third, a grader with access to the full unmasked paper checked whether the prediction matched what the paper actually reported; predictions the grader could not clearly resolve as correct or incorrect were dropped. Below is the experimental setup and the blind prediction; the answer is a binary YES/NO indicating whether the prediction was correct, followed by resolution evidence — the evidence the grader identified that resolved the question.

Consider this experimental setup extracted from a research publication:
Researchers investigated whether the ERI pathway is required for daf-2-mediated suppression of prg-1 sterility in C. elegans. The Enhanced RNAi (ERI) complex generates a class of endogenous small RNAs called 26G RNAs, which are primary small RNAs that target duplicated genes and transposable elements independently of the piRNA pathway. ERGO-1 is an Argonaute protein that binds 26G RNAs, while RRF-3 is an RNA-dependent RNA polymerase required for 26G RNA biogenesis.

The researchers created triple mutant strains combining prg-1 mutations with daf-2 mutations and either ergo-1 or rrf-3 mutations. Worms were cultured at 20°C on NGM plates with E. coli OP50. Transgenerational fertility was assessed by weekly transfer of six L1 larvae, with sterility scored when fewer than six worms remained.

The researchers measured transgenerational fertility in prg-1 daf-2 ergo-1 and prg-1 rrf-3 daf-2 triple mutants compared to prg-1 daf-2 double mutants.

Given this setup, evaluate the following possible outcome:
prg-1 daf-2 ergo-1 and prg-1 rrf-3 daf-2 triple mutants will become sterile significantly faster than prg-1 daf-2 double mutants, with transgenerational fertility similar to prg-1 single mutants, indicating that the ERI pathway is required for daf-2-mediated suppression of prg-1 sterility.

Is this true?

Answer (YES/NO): NO